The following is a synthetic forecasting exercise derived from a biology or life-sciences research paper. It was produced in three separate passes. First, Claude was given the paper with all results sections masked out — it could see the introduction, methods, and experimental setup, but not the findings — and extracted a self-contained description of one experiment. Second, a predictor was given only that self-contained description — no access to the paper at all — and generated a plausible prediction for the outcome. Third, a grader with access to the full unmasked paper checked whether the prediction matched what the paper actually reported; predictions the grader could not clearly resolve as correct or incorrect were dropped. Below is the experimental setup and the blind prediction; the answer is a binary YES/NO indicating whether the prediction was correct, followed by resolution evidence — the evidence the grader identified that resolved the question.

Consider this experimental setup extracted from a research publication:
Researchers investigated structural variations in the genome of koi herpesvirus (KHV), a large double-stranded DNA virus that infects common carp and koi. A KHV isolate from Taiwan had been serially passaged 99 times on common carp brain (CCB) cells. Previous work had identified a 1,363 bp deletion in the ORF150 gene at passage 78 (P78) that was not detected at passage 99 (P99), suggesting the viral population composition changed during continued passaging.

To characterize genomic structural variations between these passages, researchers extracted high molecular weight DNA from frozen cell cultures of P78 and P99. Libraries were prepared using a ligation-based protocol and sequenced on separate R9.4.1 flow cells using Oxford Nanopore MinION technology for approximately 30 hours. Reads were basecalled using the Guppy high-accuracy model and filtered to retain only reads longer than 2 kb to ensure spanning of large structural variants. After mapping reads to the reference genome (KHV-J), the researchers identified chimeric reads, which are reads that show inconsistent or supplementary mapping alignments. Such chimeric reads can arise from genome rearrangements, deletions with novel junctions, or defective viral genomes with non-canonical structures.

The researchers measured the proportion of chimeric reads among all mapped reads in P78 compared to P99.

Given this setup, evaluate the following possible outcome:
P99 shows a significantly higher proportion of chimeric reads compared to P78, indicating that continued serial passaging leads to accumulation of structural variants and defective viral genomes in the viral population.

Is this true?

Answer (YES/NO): NO